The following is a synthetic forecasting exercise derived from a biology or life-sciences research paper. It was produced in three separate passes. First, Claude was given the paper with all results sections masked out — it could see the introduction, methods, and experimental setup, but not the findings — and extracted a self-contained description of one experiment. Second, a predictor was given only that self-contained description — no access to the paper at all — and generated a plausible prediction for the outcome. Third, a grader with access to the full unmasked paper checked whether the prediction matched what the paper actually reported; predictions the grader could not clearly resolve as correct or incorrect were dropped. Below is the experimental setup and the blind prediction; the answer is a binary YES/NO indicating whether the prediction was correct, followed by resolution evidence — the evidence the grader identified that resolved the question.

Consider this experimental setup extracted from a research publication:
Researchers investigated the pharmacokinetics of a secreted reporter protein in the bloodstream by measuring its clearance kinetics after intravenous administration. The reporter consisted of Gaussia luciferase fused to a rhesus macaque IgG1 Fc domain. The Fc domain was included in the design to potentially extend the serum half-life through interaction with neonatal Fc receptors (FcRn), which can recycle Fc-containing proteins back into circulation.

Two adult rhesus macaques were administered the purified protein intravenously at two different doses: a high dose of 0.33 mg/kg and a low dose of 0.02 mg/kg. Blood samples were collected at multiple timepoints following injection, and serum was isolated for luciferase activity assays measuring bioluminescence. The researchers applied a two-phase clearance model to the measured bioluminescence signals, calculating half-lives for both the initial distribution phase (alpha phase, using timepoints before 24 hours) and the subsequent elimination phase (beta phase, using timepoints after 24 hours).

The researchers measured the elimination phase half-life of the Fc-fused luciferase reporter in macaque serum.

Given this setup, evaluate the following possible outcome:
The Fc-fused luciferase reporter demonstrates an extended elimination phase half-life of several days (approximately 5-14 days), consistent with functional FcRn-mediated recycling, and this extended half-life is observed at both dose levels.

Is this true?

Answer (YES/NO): NO